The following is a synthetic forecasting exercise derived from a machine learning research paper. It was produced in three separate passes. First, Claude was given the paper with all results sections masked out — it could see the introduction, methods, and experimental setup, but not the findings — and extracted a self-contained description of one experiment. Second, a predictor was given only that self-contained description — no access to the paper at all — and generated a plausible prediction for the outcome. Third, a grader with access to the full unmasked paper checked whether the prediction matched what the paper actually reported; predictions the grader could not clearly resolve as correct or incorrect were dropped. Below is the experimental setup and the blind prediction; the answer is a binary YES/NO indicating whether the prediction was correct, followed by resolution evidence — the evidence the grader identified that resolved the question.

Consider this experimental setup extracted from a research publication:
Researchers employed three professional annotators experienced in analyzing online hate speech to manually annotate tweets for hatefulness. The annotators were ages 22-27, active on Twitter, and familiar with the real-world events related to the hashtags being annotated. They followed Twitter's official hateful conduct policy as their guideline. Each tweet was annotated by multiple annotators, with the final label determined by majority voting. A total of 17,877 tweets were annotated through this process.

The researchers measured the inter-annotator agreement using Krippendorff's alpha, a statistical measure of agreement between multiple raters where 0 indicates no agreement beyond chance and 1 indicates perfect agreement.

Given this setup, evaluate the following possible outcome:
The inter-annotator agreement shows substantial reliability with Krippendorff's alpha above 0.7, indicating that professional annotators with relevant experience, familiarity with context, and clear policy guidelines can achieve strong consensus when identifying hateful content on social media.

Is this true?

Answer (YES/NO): NO